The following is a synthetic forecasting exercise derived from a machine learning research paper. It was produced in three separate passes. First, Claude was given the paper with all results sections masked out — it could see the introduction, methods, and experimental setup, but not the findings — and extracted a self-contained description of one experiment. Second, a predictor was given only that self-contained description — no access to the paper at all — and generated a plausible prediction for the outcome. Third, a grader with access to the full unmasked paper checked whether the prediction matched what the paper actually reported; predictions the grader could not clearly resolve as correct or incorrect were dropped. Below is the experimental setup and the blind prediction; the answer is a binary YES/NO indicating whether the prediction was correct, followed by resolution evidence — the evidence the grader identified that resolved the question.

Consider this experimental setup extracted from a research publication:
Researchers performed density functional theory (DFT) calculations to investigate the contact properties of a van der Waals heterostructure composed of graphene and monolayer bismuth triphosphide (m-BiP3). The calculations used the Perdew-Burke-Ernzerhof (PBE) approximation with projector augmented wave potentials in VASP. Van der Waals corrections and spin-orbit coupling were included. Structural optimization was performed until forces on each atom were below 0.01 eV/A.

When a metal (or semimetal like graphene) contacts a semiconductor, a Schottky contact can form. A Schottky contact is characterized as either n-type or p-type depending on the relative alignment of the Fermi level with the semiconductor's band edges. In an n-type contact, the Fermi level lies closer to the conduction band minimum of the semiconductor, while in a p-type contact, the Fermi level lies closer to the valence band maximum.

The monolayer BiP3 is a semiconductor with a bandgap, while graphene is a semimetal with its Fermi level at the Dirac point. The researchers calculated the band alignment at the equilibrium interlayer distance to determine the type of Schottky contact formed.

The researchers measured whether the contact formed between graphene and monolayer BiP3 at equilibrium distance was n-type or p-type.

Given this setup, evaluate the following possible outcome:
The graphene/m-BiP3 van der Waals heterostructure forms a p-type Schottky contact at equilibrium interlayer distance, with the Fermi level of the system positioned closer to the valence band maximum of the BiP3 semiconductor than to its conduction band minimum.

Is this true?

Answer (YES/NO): NO